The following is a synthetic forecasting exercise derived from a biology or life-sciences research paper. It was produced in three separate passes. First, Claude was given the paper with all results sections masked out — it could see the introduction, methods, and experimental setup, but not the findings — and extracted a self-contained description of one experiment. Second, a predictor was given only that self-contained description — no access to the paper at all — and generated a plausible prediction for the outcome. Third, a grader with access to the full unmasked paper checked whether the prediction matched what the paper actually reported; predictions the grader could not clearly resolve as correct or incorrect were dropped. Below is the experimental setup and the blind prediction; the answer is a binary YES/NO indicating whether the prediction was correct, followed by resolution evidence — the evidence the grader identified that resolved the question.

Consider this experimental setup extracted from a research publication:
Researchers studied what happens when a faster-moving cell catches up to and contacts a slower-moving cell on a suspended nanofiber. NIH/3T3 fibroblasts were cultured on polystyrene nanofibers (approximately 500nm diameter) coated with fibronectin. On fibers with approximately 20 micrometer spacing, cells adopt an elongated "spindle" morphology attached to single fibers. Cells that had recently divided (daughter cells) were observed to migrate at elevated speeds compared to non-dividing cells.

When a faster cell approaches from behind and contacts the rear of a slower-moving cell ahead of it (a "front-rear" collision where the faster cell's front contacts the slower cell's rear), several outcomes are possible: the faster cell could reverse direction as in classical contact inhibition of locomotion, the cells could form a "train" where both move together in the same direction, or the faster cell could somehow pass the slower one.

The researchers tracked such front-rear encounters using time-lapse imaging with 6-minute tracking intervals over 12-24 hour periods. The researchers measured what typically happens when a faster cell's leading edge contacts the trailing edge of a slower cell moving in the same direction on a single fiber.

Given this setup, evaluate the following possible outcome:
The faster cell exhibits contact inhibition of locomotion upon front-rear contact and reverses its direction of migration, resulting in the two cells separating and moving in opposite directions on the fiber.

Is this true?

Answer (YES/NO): NO